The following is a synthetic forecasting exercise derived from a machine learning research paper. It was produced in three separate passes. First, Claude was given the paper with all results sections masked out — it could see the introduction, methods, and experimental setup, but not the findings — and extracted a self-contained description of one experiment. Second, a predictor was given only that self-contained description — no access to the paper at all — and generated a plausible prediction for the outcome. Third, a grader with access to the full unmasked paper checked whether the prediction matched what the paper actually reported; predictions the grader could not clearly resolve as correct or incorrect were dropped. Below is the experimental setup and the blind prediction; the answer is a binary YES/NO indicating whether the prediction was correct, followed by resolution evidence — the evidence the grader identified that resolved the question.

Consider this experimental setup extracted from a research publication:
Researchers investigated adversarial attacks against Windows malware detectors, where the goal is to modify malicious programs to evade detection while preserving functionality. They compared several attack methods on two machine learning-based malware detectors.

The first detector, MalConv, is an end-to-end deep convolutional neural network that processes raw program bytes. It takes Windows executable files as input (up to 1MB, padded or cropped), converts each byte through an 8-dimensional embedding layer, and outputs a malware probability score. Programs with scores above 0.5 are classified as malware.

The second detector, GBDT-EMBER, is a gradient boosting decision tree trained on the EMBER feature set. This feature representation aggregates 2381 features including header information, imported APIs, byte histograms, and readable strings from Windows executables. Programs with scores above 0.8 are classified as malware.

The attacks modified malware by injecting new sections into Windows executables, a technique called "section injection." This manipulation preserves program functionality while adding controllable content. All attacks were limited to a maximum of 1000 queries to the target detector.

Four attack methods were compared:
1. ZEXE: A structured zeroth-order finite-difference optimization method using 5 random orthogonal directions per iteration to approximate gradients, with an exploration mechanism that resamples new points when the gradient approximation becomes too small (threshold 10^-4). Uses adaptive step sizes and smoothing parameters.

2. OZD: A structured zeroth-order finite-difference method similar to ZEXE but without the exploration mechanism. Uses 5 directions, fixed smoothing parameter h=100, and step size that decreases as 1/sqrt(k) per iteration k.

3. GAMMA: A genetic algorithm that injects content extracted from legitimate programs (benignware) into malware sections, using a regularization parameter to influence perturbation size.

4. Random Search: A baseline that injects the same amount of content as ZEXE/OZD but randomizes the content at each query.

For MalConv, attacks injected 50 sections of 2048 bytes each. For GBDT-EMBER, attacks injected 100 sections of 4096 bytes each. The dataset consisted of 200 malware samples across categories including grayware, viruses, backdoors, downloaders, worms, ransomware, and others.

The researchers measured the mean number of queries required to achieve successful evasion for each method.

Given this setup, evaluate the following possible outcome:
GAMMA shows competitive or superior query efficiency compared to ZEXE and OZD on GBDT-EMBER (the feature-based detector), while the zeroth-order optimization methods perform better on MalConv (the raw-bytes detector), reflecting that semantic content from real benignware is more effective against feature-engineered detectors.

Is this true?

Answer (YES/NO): NO